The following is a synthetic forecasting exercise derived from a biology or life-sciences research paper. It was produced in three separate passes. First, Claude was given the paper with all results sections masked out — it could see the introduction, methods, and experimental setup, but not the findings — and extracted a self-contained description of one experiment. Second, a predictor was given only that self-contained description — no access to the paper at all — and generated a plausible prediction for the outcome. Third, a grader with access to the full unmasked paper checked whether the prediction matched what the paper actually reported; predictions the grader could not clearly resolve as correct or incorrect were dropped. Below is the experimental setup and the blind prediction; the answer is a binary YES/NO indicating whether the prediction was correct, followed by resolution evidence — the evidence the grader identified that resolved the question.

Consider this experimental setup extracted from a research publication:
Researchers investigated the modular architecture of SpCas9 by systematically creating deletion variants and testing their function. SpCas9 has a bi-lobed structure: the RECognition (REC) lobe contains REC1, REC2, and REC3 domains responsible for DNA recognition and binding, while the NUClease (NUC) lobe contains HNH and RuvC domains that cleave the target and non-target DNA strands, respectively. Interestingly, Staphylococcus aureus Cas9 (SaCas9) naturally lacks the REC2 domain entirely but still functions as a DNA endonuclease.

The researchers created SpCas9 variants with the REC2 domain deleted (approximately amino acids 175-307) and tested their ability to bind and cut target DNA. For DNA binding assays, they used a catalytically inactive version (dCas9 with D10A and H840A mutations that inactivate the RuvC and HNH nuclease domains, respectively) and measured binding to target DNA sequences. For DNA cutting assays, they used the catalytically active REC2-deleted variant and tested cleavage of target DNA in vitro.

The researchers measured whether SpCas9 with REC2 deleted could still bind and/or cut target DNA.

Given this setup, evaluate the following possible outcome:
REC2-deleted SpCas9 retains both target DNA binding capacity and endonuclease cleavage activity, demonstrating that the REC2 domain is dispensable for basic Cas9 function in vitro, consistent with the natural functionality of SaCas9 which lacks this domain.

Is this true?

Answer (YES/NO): NO